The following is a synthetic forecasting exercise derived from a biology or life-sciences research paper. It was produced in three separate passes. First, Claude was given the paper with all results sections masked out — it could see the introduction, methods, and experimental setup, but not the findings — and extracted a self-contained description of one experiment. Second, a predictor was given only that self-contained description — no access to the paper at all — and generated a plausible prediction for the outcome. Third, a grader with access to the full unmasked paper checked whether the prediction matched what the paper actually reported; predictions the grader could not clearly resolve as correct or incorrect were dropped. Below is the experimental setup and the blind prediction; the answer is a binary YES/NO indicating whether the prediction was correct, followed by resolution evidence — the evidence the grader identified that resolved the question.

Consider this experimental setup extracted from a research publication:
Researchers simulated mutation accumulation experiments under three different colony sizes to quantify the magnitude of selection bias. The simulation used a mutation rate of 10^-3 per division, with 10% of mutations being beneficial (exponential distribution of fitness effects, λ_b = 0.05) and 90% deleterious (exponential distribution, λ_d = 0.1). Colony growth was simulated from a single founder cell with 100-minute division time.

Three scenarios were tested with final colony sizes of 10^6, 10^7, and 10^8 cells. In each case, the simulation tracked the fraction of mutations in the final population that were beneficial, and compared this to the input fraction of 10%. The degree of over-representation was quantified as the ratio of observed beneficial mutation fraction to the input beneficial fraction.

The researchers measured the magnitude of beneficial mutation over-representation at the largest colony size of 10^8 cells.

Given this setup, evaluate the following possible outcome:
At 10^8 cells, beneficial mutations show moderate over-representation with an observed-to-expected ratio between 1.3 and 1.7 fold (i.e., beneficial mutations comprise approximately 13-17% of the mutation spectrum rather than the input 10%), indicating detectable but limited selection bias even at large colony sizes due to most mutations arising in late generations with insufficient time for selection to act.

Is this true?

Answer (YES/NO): NO